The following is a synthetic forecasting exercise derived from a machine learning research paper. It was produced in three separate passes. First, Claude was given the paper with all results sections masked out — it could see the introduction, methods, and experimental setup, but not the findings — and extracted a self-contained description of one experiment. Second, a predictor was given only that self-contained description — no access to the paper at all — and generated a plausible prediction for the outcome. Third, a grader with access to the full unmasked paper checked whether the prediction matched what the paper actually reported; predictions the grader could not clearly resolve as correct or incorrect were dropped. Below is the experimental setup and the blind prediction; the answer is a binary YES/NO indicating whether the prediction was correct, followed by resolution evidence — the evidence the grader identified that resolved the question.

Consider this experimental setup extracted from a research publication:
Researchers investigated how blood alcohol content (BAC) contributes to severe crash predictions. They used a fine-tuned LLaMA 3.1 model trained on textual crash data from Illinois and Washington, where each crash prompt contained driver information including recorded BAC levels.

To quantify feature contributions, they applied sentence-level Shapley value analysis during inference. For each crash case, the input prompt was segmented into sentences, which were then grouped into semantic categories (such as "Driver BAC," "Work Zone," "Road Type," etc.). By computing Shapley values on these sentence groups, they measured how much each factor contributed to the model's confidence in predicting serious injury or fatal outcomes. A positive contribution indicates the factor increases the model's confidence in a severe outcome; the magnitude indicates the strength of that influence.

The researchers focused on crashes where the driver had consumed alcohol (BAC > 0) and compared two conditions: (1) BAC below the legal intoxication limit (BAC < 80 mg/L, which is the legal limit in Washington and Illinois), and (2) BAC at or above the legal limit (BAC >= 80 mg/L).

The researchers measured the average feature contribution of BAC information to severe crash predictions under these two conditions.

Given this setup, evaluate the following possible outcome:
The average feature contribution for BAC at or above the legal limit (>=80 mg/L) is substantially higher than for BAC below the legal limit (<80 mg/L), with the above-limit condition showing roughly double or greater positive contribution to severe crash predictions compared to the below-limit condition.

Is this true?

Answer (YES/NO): NO